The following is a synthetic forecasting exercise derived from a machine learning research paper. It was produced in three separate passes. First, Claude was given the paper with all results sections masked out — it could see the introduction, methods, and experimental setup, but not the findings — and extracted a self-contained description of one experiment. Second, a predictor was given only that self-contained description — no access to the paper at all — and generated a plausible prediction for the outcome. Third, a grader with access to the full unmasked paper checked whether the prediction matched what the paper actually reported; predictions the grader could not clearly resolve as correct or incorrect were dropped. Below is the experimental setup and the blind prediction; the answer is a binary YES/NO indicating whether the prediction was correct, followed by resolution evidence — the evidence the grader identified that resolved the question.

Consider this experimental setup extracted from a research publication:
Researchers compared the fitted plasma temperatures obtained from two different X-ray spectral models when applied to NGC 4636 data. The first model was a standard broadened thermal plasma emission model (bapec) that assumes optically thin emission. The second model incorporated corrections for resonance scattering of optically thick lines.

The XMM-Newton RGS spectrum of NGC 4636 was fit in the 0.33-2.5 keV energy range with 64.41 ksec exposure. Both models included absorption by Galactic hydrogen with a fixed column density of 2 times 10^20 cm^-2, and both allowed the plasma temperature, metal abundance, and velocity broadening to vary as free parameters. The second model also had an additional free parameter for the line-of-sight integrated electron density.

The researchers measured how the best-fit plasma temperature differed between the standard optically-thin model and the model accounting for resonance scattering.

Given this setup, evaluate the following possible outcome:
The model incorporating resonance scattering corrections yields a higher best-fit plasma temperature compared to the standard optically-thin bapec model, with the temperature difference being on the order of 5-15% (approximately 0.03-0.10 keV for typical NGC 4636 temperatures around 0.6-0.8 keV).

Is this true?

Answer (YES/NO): NO